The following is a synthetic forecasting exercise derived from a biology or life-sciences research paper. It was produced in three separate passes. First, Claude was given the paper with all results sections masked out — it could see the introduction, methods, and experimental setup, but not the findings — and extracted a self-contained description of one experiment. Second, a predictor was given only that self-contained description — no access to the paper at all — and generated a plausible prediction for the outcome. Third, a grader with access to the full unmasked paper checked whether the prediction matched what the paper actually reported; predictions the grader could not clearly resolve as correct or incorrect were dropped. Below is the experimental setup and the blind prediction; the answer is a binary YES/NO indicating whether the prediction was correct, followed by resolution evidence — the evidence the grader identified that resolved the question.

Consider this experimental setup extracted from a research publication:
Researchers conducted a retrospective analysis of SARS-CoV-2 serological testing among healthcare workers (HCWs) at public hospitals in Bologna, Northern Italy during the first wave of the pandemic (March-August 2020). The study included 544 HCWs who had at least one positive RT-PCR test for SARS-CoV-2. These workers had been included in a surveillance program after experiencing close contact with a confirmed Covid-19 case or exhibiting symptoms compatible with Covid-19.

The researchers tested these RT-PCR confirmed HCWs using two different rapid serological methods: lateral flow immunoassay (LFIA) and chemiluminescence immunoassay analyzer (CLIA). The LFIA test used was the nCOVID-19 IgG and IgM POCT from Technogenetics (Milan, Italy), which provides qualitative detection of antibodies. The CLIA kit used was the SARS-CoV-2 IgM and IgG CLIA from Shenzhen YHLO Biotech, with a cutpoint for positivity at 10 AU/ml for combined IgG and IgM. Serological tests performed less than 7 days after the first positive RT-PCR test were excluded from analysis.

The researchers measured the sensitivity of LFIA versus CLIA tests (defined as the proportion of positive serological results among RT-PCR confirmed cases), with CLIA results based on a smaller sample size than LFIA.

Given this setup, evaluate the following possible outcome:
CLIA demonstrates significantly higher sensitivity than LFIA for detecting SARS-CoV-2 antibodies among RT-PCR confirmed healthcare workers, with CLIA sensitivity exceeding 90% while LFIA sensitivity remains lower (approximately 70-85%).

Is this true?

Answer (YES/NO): YES